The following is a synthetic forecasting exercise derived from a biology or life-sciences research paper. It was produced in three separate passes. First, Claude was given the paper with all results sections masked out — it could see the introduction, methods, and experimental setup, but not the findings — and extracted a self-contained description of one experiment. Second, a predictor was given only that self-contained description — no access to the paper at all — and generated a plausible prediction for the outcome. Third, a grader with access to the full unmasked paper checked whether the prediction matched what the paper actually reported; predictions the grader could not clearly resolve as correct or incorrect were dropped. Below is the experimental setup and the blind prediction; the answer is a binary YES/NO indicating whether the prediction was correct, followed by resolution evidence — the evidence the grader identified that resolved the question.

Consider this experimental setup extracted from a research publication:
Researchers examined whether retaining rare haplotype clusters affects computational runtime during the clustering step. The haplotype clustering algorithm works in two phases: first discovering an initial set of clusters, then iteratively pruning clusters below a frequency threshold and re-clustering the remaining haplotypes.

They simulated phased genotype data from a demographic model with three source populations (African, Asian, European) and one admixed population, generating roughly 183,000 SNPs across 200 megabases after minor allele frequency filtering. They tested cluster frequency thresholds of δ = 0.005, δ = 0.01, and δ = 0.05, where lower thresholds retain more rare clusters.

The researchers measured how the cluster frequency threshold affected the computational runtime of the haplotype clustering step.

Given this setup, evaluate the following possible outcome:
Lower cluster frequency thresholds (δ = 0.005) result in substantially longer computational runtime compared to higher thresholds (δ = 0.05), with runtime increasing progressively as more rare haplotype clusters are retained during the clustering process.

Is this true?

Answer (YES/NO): NO